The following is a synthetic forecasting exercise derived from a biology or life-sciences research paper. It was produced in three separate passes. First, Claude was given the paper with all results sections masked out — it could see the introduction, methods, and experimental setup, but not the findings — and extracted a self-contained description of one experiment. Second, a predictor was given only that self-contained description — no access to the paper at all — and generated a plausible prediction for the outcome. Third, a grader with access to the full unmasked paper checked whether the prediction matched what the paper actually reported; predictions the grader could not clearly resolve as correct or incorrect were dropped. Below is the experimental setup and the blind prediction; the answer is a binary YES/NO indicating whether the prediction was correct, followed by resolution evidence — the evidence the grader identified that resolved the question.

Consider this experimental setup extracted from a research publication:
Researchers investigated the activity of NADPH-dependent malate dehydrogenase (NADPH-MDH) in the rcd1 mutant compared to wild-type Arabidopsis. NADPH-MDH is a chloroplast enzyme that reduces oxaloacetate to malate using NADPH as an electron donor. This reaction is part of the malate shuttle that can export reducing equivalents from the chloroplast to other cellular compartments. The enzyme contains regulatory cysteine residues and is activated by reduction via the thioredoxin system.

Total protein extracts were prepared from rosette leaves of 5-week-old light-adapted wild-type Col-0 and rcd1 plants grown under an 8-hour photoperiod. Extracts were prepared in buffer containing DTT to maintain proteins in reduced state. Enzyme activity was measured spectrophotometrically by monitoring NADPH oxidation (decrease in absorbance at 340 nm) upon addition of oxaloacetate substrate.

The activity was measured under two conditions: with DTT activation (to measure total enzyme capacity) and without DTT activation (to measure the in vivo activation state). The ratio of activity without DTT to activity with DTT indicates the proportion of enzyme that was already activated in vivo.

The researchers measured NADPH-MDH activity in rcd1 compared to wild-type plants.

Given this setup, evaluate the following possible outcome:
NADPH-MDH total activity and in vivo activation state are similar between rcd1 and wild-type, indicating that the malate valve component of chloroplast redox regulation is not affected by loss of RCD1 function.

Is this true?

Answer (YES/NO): NO